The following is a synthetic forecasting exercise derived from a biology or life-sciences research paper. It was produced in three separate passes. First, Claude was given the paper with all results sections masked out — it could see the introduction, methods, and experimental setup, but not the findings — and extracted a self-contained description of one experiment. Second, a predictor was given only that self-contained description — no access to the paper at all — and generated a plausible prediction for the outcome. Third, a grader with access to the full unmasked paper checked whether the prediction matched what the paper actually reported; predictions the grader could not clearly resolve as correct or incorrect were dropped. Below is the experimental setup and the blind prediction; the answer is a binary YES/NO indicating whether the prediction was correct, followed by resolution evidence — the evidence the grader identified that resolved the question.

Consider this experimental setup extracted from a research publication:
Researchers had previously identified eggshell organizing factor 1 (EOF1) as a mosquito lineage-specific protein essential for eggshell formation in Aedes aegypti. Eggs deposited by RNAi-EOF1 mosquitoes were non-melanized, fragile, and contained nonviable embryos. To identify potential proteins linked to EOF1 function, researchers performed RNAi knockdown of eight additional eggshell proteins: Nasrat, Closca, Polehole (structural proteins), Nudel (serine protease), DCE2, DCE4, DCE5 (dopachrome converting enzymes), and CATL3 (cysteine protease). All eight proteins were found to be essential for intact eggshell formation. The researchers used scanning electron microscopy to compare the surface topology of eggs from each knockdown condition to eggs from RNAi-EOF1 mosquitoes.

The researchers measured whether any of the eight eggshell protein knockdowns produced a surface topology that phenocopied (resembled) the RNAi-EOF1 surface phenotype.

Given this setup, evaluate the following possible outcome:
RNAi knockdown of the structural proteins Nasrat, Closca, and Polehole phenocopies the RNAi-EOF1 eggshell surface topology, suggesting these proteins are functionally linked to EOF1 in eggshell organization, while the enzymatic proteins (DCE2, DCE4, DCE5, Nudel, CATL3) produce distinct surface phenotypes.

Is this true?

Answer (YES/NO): NO